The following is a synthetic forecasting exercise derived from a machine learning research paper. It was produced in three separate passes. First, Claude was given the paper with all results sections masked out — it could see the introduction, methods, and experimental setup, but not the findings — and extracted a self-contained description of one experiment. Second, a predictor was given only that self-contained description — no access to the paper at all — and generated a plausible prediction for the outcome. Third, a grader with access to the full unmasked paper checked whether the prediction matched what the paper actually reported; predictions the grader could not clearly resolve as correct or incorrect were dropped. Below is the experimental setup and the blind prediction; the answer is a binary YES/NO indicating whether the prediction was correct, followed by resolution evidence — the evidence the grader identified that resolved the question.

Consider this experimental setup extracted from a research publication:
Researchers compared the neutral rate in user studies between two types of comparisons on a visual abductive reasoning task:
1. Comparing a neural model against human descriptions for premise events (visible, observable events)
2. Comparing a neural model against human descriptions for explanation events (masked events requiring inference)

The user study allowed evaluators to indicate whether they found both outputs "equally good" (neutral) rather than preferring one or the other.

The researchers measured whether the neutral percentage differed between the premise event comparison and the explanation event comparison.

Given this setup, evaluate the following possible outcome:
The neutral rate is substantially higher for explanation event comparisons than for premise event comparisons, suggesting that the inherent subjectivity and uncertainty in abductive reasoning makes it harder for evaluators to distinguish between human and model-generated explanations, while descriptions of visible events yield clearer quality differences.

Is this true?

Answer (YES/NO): NO